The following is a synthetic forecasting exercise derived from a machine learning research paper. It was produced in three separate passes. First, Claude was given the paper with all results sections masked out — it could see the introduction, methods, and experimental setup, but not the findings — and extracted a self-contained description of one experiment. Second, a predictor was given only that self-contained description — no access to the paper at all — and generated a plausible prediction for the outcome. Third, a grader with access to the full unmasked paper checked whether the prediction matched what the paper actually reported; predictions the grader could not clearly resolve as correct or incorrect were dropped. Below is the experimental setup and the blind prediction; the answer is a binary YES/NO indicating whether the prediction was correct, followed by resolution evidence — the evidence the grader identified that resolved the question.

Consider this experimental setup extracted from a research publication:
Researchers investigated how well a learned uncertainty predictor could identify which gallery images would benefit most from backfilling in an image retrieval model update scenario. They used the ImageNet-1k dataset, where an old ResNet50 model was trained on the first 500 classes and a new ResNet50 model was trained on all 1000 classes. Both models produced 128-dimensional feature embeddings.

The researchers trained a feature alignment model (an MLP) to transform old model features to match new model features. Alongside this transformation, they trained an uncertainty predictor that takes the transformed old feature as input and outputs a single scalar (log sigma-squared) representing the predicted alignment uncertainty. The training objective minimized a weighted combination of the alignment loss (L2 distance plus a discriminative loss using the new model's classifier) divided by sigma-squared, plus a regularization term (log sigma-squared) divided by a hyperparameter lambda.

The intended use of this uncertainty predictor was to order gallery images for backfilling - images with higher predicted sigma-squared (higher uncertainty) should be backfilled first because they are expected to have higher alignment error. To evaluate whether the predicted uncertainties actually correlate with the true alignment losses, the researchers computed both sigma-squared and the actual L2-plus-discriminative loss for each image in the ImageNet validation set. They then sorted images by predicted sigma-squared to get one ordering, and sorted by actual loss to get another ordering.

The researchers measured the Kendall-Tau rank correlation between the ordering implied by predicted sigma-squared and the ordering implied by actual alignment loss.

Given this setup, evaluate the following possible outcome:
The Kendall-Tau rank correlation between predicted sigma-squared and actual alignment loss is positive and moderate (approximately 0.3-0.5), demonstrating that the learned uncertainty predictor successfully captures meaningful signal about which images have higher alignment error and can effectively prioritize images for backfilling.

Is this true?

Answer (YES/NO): NO